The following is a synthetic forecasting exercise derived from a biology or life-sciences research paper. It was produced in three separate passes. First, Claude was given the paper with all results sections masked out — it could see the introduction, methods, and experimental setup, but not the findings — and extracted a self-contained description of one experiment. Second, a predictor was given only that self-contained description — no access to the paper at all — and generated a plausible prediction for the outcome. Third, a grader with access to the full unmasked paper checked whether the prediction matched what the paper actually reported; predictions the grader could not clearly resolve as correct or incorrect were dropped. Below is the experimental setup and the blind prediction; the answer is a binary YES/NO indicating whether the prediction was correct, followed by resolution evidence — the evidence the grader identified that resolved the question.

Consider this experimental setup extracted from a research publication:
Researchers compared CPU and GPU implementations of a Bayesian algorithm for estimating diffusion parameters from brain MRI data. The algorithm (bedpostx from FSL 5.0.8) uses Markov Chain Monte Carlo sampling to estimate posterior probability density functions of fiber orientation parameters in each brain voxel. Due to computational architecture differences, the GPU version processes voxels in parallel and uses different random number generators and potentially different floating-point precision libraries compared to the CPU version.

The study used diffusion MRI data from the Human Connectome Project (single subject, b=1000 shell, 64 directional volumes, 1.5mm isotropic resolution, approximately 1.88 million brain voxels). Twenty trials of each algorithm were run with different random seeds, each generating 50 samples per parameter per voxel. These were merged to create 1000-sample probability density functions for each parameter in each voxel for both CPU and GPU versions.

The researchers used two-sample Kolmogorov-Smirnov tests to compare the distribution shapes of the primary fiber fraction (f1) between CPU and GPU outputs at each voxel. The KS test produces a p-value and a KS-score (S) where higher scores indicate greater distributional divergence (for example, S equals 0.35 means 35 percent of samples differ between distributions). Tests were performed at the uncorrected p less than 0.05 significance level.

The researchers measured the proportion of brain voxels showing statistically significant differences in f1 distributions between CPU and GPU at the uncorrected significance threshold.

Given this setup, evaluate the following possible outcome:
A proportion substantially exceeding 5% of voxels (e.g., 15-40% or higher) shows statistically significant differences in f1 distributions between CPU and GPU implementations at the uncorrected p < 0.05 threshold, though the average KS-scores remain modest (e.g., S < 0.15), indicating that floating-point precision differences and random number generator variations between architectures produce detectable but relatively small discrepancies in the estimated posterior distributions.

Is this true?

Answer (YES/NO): NO